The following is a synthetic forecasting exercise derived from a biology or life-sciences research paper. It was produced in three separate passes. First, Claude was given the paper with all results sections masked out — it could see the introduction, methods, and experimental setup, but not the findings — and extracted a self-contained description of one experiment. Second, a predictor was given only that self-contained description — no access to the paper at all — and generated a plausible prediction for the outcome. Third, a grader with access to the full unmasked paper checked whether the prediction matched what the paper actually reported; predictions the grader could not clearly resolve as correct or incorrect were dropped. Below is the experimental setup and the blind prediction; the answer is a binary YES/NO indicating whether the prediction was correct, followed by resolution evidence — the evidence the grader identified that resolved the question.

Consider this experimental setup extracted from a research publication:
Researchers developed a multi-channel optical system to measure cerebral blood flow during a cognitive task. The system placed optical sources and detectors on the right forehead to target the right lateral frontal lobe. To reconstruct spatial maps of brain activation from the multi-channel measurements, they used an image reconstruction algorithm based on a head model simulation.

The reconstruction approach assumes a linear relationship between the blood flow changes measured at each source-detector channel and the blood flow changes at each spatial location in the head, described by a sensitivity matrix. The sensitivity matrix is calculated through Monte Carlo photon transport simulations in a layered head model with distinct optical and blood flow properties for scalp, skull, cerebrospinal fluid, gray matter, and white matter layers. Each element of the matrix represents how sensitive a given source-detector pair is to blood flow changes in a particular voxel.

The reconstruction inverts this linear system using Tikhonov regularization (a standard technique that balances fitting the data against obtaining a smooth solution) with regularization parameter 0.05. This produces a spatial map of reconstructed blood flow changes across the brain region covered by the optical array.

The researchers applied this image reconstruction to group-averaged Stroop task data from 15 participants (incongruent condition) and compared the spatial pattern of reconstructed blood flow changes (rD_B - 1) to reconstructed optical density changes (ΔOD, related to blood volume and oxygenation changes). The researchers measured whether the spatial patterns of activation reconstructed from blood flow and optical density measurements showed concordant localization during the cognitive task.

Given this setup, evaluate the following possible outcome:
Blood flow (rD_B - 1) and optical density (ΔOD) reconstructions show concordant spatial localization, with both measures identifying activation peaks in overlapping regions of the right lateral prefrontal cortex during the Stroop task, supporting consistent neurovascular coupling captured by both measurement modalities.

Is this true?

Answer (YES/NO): NO